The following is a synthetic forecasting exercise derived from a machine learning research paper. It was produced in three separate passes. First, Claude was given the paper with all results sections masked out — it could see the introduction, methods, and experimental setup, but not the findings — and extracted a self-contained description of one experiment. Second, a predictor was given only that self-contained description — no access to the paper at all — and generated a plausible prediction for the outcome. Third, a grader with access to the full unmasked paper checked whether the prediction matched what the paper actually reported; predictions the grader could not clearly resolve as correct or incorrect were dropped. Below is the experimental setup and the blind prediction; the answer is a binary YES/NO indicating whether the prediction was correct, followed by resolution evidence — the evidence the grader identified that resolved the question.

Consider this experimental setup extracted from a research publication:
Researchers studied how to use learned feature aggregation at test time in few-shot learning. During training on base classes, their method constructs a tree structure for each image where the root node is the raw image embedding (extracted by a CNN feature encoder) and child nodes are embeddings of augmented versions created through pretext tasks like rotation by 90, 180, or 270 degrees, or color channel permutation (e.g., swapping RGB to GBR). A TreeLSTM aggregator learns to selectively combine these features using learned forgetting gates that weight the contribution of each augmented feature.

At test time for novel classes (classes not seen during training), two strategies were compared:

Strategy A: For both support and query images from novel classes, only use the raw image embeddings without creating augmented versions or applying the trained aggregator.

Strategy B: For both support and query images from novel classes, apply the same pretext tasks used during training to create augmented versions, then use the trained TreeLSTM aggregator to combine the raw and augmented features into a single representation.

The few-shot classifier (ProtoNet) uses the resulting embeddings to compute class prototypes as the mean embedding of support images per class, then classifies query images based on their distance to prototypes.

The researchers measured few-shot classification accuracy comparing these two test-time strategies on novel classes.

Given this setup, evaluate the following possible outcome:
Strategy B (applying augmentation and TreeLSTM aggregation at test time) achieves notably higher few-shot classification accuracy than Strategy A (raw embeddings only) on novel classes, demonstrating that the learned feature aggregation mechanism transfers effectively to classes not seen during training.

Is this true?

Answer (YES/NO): YES